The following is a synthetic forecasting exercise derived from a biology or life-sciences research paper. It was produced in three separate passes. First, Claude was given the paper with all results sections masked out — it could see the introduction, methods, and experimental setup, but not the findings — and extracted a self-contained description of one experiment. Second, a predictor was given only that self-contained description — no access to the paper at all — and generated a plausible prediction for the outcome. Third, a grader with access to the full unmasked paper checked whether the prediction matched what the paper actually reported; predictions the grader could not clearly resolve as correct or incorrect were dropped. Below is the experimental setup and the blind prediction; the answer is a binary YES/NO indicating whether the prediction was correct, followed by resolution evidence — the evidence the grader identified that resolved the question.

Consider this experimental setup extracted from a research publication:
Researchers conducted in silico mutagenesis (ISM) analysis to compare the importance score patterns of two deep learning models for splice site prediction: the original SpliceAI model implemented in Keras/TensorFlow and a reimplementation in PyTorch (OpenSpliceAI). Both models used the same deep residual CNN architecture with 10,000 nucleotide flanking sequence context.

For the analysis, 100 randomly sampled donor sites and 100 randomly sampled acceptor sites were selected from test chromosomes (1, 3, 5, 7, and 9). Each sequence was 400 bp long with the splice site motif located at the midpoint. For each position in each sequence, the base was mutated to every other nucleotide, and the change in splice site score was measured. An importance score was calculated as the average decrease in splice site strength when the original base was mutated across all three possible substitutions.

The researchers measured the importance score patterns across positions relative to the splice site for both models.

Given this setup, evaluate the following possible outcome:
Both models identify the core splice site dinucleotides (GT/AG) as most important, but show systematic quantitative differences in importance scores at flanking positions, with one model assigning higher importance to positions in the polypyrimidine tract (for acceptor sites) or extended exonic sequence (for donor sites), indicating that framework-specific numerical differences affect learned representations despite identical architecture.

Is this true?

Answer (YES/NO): NO